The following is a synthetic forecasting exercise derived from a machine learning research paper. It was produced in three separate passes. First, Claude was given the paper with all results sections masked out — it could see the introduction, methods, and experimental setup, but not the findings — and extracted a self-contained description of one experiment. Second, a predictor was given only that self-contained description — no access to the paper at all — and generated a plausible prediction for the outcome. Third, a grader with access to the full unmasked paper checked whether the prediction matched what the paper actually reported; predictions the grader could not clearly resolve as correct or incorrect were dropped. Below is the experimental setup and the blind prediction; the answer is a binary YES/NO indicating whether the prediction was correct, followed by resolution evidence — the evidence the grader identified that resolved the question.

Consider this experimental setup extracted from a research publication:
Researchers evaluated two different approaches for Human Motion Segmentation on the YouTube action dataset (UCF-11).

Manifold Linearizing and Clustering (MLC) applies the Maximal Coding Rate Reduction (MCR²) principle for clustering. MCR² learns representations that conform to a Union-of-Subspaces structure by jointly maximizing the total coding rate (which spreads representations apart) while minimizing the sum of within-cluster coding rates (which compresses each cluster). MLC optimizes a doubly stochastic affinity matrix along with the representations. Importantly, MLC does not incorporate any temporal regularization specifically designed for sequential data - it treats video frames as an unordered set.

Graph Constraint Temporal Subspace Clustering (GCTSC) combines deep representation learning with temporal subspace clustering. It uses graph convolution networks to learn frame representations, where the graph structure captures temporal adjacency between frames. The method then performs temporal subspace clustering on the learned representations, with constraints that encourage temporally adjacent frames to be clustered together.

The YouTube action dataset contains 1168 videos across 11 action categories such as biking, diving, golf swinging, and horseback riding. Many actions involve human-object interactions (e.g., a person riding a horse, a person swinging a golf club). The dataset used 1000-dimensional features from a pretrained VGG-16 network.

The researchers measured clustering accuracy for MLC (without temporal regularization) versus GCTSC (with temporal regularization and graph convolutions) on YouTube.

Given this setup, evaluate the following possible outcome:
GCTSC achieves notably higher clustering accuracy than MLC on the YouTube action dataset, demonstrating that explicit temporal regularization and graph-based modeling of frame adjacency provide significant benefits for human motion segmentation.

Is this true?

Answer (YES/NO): NO